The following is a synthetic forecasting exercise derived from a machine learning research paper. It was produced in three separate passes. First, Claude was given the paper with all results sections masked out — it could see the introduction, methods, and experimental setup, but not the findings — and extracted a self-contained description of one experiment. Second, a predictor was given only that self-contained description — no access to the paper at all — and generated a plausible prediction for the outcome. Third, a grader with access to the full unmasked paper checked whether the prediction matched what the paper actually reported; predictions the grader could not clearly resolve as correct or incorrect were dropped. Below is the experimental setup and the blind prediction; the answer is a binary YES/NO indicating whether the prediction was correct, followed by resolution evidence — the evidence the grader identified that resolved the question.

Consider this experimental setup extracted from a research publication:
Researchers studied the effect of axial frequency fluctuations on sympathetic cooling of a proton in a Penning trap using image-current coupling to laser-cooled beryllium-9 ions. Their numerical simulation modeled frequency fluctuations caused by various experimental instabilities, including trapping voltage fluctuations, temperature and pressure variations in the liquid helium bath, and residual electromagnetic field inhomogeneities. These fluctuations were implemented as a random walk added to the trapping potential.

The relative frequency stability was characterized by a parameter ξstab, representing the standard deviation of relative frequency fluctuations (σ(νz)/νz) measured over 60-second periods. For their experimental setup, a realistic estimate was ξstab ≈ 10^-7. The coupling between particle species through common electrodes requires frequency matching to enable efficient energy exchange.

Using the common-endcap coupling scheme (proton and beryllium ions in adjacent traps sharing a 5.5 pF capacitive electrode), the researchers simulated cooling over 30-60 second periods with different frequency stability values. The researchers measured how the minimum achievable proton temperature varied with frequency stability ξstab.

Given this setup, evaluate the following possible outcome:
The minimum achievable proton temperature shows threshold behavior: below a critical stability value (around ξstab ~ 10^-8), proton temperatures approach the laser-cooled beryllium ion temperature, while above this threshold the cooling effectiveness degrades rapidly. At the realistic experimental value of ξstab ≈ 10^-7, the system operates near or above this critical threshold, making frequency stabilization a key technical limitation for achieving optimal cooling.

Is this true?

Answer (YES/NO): NO